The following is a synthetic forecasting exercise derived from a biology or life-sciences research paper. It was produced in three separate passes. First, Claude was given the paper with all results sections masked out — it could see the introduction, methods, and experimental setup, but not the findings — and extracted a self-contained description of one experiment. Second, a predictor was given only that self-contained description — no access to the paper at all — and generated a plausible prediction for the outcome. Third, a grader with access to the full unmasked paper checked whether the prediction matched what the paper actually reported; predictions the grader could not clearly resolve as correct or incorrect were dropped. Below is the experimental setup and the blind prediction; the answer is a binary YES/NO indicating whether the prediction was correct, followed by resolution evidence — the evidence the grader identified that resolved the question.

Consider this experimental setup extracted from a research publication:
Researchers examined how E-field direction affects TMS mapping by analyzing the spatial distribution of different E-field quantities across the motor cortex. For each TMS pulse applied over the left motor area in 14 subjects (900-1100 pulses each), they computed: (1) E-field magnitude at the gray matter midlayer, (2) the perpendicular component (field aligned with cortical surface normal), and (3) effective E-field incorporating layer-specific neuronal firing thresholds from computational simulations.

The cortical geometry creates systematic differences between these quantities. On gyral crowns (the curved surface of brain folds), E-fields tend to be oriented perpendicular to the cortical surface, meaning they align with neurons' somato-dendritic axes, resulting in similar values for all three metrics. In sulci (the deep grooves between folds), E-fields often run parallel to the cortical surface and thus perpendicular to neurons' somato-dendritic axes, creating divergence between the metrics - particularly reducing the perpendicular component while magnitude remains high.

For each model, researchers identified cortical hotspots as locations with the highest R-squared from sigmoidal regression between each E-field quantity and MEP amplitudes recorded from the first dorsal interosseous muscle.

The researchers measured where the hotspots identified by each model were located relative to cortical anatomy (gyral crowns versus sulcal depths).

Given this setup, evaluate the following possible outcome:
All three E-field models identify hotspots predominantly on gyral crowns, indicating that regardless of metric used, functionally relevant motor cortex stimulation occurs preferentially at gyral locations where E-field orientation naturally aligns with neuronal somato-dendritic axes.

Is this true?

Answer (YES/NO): NO